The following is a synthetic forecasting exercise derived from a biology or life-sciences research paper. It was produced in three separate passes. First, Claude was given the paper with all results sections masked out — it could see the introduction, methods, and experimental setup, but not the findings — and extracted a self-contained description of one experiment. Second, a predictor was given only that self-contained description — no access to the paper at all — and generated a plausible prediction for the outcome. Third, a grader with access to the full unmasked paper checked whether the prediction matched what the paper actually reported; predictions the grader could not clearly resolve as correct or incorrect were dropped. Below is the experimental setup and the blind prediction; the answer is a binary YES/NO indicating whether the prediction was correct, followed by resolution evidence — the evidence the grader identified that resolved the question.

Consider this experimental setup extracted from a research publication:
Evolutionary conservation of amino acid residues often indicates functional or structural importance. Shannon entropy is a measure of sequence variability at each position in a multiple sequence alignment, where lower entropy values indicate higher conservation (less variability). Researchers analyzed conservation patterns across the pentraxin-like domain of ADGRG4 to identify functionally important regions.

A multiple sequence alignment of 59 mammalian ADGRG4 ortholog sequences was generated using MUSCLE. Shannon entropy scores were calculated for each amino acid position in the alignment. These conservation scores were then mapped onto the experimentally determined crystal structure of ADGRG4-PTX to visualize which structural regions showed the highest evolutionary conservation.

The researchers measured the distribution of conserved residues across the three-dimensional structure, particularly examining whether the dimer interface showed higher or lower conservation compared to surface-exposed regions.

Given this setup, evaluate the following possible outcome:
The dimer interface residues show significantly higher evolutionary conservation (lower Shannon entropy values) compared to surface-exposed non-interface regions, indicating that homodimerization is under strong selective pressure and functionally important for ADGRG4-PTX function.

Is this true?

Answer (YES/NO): NO